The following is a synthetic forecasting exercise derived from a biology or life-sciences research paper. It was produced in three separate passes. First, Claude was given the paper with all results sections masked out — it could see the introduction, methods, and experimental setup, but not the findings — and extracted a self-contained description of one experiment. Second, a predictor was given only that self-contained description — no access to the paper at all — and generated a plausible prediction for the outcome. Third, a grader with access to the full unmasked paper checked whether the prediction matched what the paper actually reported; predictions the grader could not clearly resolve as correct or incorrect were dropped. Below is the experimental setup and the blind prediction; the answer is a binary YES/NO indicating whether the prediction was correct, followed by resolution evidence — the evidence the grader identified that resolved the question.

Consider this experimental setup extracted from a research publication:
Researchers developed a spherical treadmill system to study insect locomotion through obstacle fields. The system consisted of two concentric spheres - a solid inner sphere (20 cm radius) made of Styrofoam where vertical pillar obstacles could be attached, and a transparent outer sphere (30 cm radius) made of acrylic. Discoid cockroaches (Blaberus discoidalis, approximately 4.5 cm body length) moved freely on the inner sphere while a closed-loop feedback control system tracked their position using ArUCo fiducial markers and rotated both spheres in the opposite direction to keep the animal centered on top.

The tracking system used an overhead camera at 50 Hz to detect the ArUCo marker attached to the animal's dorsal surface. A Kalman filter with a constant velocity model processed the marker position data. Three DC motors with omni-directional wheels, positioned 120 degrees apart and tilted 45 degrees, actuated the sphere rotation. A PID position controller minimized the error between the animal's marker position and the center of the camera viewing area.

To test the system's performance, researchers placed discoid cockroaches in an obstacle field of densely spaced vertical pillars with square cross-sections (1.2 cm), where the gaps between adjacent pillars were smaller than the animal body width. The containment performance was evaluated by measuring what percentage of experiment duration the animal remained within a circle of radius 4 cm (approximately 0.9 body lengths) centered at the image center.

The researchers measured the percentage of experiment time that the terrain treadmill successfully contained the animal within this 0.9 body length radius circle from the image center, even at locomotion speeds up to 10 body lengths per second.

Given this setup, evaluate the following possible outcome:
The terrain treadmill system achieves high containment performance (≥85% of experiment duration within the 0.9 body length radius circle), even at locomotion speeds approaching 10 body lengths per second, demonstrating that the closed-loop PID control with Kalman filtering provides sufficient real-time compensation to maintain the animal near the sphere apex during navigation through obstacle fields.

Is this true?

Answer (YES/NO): NO